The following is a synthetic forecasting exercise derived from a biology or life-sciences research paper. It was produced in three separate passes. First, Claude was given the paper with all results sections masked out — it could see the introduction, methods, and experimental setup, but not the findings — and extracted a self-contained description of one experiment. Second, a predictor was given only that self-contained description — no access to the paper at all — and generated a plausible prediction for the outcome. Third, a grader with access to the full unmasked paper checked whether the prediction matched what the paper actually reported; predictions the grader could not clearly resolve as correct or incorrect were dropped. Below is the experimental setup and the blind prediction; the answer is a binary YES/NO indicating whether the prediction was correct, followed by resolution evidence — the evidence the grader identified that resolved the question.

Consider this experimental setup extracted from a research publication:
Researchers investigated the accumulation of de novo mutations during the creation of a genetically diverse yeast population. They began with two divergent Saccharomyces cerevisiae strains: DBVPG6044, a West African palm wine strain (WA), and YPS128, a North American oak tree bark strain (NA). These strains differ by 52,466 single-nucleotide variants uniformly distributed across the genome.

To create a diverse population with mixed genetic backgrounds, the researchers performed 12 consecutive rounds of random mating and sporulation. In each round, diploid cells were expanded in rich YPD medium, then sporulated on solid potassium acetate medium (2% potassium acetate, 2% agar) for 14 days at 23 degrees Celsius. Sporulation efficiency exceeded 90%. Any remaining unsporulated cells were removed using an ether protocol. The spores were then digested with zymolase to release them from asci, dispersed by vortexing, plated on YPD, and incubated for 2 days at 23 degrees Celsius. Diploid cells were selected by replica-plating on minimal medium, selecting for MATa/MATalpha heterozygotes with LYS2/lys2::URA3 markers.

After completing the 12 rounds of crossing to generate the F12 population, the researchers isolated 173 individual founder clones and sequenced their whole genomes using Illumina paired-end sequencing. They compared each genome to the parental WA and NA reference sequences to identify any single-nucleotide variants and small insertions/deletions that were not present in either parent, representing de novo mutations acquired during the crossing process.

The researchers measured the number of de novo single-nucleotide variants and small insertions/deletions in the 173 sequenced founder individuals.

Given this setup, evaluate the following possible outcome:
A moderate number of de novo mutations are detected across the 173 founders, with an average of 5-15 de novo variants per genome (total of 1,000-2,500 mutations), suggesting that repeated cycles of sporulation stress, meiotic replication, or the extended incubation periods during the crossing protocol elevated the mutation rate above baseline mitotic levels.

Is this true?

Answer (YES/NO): NO